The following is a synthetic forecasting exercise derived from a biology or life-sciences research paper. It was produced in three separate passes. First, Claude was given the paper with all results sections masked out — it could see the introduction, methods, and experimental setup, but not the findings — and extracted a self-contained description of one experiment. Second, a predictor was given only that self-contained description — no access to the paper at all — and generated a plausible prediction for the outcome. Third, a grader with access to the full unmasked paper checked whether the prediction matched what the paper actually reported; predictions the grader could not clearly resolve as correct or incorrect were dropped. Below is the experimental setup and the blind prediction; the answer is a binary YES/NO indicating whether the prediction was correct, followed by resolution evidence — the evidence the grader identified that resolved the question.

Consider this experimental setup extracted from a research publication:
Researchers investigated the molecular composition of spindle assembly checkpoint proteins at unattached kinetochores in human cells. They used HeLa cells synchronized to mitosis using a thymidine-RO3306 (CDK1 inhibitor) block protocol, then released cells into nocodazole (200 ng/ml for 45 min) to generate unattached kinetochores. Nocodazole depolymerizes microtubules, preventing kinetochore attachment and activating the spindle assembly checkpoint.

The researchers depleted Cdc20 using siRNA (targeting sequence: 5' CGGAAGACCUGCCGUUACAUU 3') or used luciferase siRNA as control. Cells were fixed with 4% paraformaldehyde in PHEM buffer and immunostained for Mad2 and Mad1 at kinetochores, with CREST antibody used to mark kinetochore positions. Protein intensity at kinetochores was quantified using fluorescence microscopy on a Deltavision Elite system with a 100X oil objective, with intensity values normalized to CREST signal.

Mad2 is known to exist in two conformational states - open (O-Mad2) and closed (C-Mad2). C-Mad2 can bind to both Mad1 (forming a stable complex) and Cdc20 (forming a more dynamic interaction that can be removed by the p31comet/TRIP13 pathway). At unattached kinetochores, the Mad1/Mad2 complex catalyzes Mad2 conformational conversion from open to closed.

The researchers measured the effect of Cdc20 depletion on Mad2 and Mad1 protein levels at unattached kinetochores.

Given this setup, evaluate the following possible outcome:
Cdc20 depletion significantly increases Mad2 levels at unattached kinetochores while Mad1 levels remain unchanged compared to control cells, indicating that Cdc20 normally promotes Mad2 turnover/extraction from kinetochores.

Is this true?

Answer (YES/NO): NO